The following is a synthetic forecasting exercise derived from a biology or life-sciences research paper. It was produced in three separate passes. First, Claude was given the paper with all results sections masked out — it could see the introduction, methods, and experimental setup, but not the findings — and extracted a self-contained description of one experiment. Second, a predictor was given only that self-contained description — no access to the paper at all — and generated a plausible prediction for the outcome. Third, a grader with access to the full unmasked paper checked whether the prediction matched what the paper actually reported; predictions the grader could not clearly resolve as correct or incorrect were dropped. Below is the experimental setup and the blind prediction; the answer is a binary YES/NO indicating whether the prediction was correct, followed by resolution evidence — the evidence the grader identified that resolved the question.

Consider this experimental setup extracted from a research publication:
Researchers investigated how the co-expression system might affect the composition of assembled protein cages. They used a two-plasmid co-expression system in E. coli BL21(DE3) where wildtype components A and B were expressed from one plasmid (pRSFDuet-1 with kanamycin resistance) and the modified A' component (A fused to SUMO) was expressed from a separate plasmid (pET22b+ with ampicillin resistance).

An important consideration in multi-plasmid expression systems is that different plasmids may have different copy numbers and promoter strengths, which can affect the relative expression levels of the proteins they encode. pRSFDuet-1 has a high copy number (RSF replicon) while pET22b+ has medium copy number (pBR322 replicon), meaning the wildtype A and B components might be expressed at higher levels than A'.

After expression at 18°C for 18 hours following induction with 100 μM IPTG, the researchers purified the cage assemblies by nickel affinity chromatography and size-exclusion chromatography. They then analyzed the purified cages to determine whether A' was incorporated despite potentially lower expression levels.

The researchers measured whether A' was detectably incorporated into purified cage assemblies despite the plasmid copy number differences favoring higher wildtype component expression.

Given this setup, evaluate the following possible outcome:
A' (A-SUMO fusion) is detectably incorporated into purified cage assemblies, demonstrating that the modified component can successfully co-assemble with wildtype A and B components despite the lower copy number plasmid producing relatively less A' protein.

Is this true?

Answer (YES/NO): YES